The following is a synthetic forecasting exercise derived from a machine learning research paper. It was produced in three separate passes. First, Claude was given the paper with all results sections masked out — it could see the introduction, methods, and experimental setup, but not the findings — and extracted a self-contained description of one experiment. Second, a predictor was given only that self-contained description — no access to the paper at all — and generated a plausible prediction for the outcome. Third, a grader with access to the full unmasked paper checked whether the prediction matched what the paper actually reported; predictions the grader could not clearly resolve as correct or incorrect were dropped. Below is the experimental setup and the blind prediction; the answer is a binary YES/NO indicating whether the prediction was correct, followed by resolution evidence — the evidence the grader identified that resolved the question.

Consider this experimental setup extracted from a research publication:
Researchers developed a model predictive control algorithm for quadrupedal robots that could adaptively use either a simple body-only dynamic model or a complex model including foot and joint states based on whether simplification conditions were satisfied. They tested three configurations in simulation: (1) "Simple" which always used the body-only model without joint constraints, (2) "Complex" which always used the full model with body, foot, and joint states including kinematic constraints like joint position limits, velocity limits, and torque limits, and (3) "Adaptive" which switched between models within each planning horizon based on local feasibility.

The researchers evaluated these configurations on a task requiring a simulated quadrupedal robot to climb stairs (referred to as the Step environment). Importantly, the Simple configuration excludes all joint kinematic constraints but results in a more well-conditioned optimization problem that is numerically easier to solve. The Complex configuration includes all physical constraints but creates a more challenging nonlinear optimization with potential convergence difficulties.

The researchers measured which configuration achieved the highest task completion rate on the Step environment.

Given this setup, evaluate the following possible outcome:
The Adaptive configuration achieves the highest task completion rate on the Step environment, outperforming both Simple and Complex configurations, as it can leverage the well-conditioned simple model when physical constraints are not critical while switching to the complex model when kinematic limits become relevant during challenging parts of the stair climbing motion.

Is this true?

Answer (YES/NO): NO